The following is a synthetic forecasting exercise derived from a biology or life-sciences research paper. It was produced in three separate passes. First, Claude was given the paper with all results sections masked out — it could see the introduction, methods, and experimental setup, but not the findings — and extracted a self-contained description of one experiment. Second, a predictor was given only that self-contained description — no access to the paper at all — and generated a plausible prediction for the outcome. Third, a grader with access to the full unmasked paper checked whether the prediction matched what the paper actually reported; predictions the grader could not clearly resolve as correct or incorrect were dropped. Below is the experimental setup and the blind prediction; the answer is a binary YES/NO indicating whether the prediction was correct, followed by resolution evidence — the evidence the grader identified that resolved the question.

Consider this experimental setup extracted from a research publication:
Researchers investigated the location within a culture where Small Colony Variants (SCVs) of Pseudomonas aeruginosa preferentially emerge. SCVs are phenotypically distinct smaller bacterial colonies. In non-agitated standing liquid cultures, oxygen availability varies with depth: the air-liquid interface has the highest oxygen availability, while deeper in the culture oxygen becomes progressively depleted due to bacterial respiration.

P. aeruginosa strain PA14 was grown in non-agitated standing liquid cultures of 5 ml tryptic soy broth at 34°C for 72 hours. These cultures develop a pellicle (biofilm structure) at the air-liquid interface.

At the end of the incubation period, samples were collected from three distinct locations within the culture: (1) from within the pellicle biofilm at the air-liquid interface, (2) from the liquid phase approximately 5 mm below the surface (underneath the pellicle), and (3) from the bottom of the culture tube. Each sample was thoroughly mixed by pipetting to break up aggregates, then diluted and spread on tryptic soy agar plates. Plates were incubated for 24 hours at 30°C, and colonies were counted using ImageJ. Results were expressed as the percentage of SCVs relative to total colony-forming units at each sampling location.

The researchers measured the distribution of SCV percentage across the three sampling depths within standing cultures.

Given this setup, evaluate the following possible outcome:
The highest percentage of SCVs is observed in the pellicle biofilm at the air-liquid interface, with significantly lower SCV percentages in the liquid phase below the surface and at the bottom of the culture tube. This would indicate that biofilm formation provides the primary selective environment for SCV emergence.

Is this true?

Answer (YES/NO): NO